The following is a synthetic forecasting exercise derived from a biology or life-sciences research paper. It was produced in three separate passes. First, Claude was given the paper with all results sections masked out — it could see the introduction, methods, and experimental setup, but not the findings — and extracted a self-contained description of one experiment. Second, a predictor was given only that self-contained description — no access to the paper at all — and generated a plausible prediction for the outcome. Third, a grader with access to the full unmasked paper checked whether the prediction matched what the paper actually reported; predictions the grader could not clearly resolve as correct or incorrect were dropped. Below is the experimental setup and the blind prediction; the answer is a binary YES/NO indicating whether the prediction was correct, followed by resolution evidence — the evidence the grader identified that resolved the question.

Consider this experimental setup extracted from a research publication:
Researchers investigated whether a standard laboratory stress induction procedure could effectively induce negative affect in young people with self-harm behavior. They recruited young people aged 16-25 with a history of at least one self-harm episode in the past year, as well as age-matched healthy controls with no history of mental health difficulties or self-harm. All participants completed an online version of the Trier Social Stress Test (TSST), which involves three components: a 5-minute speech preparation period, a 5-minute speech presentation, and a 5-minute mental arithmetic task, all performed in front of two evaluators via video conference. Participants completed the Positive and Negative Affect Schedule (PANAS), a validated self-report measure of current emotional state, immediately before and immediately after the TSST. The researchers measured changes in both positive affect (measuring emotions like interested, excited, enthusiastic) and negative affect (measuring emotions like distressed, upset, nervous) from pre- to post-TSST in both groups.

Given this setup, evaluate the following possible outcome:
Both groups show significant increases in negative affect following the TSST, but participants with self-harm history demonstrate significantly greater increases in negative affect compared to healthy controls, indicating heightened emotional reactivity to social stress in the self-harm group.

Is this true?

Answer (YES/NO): NO